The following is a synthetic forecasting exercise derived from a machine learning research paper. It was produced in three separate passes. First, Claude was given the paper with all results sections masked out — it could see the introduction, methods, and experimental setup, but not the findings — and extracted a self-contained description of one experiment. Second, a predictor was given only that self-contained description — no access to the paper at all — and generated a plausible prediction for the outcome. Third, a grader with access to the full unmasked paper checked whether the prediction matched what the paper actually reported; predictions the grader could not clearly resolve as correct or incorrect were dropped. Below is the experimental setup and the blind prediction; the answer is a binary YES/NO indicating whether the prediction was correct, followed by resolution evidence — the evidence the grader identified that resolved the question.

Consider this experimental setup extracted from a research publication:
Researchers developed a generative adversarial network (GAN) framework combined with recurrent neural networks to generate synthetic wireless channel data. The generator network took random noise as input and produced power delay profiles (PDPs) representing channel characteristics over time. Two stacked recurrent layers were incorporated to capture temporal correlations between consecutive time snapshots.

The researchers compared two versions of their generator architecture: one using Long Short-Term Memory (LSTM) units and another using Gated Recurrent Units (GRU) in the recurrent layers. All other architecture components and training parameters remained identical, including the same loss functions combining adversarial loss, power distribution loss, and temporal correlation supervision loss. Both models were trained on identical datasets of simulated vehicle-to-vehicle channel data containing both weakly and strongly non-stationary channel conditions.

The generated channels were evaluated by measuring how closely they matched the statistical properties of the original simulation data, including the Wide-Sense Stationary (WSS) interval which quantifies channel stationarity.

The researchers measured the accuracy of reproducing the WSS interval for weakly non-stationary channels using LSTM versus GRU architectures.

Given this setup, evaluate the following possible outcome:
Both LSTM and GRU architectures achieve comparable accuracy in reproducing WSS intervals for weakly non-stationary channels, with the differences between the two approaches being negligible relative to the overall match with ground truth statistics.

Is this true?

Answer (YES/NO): YES